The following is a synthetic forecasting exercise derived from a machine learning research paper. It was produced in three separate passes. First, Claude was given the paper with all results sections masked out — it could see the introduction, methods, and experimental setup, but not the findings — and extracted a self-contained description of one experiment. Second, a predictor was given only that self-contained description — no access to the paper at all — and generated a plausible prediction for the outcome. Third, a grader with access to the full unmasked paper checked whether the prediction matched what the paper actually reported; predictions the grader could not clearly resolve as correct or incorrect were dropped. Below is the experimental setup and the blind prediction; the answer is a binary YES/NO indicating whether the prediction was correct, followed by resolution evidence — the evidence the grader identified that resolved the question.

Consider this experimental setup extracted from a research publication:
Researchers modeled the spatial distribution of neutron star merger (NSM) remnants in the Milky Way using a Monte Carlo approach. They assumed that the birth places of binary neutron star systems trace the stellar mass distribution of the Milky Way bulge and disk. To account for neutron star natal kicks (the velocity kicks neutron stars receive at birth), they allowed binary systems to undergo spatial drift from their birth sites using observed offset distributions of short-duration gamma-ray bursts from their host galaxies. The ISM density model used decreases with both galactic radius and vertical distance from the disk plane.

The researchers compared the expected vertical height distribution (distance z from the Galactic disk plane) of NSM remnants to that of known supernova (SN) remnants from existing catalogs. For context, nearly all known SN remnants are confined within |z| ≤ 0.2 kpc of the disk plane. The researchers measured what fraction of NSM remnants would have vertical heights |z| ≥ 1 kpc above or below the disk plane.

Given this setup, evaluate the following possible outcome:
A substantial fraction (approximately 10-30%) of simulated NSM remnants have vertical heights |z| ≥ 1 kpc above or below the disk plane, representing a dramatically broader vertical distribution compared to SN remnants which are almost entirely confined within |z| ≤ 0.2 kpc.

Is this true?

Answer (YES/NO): NO